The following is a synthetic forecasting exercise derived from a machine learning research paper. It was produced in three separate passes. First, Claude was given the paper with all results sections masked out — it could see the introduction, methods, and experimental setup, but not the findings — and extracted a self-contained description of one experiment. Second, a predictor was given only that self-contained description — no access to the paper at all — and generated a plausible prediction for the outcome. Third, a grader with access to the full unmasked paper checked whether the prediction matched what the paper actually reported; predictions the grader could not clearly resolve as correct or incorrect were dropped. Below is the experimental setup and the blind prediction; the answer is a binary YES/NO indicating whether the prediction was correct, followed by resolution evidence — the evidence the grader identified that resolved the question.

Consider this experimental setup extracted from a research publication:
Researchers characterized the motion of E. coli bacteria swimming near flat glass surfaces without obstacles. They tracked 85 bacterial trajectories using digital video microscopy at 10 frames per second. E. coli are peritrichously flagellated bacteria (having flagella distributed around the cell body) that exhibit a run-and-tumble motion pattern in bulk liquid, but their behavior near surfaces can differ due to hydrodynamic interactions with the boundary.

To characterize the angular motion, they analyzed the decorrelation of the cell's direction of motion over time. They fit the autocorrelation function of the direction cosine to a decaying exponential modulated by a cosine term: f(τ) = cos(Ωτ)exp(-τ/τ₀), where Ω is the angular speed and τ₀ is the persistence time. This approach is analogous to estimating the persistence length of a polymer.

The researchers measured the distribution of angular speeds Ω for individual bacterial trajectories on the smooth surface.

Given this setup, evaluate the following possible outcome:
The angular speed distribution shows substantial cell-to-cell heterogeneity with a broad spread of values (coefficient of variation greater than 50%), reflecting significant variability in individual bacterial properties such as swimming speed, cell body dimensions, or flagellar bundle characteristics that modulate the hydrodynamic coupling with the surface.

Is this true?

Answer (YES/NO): YES